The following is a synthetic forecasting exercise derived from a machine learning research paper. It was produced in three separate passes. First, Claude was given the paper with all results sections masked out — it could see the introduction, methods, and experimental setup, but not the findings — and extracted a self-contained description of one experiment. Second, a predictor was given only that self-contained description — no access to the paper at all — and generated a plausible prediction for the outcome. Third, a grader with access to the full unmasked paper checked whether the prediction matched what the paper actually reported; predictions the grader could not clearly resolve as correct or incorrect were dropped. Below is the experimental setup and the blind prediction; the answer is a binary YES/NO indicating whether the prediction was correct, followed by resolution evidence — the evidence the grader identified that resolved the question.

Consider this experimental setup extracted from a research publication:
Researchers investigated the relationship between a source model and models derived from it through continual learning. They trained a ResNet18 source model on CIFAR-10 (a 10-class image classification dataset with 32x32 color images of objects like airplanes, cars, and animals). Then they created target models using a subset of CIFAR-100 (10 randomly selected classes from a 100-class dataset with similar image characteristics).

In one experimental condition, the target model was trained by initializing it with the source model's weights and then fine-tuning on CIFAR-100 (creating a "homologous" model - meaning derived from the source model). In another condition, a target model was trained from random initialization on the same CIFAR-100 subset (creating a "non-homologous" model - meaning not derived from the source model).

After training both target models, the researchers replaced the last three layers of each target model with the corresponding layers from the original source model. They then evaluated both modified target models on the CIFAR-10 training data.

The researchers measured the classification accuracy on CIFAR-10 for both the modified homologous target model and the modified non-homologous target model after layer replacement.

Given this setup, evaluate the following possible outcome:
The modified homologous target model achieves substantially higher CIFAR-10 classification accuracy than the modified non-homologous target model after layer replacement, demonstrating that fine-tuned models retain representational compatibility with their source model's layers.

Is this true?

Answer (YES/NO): YES